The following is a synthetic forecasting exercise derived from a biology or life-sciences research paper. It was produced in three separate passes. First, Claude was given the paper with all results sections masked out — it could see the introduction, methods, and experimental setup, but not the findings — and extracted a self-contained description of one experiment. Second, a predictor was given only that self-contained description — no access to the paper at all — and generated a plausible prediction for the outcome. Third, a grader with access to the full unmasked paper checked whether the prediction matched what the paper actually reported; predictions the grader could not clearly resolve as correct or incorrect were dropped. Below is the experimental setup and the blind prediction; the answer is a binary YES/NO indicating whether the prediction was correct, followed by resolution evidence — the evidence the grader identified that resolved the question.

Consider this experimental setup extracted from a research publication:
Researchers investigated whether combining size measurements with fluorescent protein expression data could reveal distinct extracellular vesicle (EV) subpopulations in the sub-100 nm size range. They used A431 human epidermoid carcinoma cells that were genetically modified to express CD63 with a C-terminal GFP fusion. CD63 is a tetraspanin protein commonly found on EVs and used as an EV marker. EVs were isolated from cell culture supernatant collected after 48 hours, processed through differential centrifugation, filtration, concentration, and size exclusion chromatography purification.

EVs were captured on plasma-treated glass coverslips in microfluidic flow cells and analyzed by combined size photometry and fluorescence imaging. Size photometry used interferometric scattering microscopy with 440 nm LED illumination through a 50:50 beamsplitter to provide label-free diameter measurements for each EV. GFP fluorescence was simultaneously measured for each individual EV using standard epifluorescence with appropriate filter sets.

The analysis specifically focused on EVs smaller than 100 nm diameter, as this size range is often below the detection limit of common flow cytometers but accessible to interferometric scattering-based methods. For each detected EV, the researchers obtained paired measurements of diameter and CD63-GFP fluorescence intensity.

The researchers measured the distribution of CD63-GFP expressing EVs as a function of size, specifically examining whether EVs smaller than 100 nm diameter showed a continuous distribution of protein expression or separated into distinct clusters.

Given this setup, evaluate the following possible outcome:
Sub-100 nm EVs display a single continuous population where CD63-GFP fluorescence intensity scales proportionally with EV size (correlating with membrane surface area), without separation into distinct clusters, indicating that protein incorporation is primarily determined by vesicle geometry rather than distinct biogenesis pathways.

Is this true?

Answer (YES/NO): NO